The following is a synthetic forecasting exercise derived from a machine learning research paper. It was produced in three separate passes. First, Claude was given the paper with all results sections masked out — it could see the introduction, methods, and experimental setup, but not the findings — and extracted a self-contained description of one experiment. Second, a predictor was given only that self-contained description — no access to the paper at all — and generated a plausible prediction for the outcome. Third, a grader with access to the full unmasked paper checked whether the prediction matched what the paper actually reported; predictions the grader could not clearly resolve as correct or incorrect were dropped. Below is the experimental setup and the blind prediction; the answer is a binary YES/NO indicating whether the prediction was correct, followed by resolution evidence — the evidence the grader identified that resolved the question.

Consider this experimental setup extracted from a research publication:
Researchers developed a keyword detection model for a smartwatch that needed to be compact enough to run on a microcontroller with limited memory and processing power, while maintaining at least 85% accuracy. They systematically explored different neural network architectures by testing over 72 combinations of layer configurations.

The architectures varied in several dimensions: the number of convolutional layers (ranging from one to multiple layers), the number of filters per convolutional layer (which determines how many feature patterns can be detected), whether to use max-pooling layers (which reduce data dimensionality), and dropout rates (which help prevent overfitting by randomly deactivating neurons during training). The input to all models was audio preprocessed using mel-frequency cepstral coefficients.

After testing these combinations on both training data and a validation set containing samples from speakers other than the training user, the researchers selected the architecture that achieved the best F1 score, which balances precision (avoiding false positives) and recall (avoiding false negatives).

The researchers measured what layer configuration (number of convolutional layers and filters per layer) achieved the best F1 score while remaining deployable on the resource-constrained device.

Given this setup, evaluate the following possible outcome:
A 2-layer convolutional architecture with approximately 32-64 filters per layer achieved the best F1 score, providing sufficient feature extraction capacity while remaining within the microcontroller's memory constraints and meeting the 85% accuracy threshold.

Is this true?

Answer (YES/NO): YES